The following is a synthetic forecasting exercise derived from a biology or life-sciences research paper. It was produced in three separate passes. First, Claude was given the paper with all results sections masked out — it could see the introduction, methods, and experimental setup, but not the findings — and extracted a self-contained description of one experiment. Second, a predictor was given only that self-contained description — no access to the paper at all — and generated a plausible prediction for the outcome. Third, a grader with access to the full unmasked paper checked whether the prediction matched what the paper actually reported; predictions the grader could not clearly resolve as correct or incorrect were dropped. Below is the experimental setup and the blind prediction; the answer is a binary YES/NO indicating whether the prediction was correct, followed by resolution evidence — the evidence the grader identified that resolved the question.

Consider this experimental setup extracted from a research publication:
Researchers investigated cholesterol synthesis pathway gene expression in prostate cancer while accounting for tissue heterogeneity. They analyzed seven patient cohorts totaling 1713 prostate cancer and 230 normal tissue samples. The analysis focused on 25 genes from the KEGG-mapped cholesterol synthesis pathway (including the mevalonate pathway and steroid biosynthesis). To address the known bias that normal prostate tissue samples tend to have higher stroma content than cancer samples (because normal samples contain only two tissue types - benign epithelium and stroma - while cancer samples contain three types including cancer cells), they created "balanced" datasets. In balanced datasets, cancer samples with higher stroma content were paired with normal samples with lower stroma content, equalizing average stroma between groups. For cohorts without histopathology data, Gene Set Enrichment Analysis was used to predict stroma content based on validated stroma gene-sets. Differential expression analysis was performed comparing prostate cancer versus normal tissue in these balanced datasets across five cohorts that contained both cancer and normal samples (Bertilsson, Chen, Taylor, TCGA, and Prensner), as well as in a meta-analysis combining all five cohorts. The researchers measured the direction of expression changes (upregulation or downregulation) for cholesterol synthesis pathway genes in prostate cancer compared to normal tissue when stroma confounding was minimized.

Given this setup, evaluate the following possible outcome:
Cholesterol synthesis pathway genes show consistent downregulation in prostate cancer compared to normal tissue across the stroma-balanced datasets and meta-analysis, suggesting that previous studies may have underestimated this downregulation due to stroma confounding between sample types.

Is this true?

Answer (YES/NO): YES